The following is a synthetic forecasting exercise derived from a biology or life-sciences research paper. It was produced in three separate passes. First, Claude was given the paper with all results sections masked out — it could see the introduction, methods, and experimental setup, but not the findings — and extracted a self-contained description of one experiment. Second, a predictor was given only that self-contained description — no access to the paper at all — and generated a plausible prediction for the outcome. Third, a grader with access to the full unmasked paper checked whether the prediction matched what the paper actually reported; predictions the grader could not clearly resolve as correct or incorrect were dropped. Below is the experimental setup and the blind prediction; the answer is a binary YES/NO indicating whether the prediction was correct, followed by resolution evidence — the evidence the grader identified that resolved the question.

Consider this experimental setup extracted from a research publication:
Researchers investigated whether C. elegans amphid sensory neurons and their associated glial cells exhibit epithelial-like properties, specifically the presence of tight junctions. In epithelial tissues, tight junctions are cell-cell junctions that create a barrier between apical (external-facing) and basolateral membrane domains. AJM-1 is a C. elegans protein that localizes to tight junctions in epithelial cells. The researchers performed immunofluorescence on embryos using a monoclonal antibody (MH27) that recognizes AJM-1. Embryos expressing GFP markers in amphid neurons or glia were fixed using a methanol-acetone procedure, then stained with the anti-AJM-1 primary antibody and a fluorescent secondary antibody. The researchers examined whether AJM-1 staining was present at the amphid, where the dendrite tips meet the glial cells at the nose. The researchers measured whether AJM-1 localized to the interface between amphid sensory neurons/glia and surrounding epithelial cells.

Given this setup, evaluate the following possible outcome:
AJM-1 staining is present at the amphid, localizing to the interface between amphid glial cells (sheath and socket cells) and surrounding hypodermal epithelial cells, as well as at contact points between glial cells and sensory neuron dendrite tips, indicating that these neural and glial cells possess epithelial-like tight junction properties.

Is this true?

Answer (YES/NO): YES